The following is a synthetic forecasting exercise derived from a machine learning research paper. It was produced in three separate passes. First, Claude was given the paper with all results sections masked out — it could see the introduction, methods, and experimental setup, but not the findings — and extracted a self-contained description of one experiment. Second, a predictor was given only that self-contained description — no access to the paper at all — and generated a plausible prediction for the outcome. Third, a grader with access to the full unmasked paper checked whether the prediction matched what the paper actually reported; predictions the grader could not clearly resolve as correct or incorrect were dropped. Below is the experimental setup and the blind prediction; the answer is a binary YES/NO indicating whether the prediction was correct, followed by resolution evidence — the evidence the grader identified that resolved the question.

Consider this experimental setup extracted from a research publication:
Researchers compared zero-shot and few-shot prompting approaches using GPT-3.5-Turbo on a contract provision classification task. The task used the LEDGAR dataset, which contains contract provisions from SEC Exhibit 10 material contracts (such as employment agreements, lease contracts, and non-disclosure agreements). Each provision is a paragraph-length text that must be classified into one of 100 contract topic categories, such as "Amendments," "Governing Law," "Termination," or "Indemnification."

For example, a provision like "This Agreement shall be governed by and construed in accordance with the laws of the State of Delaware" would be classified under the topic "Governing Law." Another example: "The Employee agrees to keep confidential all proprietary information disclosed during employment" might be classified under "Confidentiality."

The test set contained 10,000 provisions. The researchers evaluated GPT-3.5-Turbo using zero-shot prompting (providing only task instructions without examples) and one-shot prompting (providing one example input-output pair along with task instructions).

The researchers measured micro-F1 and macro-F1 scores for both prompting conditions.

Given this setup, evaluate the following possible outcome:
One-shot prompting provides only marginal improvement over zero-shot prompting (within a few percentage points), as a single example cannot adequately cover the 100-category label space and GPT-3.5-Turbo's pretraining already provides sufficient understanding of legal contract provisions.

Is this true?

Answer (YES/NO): NO